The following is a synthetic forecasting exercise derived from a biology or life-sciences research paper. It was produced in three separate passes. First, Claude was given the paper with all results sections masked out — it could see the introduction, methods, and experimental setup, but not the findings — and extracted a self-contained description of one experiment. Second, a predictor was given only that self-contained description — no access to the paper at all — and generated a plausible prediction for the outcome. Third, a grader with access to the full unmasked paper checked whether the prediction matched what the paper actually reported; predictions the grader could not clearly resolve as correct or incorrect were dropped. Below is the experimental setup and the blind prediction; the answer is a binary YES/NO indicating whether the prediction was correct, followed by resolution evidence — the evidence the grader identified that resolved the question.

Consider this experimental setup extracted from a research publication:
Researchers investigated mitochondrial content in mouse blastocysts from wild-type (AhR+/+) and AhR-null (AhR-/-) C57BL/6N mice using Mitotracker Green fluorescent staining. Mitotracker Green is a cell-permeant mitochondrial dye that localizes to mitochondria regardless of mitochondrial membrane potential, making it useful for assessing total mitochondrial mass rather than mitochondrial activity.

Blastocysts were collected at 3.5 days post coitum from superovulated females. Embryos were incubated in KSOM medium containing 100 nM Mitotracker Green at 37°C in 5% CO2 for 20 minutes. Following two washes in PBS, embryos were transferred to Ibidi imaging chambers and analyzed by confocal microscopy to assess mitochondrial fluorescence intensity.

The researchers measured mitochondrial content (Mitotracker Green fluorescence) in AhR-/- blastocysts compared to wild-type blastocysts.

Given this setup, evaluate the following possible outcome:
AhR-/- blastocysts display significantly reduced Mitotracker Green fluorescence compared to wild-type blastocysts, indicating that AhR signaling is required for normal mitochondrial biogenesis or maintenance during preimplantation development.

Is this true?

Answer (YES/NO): YES